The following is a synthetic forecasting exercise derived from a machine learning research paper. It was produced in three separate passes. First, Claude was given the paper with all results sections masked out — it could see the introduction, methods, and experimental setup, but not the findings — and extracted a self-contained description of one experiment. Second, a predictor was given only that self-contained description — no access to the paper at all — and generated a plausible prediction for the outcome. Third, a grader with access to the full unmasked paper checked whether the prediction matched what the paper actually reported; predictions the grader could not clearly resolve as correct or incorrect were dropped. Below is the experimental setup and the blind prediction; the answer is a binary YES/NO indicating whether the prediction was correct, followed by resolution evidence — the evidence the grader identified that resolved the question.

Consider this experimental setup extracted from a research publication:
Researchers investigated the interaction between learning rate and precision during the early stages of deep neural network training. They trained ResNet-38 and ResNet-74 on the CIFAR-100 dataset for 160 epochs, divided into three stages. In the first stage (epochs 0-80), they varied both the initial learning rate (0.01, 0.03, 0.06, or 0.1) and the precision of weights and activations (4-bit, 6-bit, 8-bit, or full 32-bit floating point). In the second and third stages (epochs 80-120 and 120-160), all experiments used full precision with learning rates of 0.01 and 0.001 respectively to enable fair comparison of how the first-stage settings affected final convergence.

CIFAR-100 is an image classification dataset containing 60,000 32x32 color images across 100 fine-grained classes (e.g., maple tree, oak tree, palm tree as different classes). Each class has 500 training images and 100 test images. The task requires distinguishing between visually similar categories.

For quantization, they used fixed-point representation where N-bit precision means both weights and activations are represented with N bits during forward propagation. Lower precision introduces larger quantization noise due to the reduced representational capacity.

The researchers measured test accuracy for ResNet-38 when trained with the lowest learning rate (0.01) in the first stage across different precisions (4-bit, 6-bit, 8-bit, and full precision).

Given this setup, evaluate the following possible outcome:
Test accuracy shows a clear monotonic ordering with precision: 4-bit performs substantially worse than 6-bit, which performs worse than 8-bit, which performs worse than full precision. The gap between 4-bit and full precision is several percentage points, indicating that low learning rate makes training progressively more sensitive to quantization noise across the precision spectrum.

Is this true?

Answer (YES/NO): NO